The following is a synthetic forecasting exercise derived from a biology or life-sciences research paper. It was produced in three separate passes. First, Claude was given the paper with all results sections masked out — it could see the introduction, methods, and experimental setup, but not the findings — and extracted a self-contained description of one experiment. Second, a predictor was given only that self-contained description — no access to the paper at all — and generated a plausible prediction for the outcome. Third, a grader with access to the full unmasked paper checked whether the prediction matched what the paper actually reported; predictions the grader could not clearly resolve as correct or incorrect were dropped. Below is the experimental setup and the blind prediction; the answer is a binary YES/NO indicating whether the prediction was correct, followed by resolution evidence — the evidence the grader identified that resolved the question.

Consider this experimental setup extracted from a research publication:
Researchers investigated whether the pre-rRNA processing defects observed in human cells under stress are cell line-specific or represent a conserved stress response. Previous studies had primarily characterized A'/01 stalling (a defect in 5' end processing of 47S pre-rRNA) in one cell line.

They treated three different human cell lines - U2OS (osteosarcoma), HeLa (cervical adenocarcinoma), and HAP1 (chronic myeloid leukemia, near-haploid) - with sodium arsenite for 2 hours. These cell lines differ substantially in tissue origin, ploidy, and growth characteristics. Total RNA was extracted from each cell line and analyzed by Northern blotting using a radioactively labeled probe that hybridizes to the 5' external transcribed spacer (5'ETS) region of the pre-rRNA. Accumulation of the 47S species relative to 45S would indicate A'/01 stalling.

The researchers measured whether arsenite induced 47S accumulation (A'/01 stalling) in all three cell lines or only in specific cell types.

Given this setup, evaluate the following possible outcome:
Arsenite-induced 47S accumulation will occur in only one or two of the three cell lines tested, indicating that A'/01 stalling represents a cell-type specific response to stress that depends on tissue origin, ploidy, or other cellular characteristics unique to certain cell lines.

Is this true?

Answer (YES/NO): NO